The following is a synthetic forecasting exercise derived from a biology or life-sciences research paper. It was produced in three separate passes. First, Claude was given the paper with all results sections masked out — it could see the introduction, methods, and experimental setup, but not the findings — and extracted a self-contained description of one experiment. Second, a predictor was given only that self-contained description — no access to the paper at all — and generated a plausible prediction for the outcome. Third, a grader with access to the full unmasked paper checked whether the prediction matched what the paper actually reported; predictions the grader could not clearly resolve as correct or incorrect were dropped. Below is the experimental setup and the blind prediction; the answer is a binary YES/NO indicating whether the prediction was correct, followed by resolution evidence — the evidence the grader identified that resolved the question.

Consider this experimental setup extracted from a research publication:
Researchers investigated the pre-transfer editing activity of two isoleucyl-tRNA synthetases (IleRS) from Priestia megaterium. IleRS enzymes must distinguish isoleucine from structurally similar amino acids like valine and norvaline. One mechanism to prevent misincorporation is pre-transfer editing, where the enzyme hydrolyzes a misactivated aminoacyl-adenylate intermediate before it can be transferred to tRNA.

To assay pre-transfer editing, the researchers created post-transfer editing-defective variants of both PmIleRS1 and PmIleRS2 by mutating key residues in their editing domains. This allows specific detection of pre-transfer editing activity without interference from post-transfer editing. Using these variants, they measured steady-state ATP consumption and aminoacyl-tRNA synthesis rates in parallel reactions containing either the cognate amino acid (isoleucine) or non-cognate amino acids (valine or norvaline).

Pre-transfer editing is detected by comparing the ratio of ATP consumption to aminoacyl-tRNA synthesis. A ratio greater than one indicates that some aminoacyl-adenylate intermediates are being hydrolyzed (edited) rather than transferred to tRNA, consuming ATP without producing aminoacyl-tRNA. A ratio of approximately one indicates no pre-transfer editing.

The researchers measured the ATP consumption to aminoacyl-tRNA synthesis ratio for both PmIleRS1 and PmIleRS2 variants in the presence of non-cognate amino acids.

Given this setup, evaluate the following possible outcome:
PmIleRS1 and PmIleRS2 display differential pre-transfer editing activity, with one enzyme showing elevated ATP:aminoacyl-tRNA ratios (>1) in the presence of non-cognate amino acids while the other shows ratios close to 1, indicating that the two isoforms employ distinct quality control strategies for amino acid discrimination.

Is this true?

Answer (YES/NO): NO